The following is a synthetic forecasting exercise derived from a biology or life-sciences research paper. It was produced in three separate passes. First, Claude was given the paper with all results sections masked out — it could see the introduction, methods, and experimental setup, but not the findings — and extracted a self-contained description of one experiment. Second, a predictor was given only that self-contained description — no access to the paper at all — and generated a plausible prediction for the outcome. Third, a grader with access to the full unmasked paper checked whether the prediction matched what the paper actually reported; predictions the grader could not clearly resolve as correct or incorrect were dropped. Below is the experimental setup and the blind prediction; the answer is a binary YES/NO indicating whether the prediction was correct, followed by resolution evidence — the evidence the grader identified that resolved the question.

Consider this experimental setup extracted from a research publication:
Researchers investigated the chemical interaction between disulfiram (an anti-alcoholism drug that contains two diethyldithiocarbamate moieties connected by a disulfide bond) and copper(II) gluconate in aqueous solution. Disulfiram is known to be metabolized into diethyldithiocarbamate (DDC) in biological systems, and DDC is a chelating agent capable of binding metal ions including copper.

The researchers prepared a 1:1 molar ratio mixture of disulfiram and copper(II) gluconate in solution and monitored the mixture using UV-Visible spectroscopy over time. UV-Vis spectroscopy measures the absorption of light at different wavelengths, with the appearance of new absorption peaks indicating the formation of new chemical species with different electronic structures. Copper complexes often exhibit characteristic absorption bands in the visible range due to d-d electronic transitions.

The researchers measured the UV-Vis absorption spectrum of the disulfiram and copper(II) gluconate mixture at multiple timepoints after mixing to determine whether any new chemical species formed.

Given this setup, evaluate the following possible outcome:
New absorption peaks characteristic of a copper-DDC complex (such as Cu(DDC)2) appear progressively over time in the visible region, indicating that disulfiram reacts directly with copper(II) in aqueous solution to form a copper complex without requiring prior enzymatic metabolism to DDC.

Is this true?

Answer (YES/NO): YES